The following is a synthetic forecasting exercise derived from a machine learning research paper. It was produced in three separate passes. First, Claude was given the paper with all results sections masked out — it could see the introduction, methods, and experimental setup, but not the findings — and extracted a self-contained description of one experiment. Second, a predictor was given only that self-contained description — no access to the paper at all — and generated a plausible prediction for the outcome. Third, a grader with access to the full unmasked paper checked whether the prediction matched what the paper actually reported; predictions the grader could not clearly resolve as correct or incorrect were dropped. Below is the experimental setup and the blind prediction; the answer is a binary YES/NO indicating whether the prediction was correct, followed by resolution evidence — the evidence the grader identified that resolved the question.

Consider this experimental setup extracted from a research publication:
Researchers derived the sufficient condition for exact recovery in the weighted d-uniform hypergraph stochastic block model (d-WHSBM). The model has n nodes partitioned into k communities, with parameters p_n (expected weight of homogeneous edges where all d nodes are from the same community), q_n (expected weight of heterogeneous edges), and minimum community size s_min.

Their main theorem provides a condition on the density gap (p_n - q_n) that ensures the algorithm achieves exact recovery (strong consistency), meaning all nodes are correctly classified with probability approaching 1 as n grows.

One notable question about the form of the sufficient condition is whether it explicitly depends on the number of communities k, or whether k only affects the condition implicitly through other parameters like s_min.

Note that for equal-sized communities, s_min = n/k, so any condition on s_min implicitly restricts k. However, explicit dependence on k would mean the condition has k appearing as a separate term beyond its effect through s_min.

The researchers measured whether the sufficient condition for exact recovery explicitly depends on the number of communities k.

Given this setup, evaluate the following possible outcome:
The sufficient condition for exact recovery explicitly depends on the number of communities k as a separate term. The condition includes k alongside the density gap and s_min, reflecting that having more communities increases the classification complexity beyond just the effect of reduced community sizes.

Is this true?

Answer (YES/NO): NO